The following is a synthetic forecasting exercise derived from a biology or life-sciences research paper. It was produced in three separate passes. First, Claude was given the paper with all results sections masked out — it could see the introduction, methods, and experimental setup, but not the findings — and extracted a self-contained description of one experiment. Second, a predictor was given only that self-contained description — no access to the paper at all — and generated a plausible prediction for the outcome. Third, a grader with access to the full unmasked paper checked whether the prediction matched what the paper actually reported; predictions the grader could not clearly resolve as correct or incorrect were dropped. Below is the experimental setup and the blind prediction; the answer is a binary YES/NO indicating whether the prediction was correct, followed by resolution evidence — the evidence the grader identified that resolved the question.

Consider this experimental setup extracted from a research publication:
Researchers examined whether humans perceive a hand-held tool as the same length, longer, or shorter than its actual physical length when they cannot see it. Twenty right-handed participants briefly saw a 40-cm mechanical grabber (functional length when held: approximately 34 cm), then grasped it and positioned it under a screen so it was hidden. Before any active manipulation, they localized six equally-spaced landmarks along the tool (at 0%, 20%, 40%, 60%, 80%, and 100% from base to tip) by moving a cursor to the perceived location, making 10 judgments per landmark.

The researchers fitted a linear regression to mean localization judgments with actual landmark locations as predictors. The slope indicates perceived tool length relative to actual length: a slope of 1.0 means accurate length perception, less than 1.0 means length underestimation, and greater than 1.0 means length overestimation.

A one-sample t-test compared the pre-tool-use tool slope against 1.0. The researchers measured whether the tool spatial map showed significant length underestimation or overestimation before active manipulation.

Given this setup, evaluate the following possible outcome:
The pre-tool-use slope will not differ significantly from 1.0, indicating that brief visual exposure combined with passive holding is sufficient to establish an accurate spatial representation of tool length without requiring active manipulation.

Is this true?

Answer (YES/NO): YES